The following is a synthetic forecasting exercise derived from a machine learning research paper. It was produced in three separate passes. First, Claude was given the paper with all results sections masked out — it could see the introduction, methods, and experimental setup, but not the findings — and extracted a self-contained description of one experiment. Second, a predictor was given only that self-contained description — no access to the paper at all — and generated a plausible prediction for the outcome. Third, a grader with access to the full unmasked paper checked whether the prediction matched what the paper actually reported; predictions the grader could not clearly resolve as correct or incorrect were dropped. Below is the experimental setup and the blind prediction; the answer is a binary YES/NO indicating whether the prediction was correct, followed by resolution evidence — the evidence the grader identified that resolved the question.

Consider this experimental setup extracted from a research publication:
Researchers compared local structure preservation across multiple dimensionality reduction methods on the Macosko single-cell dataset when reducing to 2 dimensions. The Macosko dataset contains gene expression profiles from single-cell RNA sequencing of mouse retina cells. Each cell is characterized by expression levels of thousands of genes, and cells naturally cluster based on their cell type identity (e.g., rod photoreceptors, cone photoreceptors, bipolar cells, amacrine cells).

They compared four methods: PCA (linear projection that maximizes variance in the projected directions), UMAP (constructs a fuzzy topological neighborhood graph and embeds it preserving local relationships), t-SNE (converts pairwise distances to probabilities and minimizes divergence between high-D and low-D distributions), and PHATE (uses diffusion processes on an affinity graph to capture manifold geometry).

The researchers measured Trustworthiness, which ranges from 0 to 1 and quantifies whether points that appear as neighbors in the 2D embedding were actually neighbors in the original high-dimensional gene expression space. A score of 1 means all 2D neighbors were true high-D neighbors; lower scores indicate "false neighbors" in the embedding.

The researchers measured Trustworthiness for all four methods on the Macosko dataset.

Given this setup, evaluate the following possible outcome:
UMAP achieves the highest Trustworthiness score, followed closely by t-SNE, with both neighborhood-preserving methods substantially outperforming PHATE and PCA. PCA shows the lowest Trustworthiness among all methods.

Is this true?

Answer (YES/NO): NO